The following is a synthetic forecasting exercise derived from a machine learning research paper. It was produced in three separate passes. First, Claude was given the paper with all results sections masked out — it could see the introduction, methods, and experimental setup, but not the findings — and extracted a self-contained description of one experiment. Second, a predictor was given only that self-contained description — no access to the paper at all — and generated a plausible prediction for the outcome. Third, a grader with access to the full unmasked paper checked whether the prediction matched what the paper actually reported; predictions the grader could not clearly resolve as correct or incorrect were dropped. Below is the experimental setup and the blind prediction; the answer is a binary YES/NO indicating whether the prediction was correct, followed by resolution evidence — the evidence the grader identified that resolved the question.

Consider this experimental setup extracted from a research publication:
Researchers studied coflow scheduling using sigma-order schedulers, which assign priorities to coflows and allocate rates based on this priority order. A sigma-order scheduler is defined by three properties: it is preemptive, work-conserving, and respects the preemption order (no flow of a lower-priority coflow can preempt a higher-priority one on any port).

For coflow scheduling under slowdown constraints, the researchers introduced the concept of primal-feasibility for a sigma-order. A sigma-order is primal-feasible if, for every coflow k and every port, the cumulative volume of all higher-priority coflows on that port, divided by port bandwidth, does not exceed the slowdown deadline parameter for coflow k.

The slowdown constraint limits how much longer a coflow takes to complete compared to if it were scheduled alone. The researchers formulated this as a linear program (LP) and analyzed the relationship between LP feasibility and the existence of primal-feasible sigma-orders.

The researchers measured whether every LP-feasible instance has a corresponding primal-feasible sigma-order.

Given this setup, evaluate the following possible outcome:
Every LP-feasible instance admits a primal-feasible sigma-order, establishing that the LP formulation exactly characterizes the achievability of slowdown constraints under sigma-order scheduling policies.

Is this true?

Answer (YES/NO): YES